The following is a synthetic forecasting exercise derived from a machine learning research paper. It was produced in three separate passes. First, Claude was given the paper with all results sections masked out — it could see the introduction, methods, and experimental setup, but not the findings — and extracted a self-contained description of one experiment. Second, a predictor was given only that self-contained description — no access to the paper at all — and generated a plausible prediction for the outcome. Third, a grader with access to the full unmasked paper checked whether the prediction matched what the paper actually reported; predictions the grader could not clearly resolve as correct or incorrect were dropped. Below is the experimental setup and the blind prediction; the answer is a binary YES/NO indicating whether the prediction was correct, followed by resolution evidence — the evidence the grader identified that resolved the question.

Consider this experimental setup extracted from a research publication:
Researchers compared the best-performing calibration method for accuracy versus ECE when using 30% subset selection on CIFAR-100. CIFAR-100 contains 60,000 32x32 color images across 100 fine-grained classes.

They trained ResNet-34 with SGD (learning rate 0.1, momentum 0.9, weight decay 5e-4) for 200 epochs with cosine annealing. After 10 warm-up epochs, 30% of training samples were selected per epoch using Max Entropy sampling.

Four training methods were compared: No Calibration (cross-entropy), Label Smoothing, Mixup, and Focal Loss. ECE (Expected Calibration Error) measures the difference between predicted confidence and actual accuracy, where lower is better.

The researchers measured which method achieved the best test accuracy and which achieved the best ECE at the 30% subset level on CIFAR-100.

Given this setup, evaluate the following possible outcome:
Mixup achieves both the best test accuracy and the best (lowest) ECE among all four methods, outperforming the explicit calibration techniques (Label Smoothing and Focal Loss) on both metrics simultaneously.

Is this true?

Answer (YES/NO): YES